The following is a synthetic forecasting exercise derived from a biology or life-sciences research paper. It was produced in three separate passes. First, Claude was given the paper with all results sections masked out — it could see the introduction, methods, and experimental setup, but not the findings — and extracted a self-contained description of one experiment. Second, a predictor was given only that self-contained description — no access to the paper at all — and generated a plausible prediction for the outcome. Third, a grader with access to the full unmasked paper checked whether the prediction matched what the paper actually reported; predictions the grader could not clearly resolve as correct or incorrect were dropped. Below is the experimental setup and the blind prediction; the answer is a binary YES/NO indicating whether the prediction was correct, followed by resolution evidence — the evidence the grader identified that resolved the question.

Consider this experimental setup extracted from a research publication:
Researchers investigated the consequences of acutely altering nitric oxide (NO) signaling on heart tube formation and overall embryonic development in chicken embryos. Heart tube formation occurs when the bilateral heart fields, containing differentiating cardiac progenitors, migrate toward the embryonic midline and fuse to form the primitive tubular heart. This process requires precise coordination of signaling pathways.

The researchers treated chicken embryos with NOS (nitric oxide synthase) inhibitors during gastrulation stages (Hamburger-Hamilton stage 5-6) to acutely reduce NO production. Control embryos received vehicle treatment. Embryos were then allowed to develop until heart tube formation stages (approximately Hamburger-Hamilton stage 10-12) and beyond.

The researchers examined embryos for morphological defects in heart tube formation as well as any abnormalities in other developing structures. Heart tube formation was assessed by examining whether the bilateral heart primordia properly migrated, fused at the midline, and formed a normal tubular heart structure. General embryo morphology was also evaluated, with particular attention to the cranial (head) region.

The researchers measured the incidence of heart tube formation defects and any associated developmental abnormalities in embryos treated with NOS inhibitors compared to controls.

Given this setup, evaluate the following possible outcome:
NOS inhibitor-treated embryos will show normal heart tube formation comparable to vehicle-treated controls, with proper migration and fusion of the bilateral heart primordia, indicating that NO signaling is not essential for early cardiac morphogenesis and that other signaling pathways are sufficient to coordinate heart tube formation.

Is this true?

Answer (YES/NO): NO